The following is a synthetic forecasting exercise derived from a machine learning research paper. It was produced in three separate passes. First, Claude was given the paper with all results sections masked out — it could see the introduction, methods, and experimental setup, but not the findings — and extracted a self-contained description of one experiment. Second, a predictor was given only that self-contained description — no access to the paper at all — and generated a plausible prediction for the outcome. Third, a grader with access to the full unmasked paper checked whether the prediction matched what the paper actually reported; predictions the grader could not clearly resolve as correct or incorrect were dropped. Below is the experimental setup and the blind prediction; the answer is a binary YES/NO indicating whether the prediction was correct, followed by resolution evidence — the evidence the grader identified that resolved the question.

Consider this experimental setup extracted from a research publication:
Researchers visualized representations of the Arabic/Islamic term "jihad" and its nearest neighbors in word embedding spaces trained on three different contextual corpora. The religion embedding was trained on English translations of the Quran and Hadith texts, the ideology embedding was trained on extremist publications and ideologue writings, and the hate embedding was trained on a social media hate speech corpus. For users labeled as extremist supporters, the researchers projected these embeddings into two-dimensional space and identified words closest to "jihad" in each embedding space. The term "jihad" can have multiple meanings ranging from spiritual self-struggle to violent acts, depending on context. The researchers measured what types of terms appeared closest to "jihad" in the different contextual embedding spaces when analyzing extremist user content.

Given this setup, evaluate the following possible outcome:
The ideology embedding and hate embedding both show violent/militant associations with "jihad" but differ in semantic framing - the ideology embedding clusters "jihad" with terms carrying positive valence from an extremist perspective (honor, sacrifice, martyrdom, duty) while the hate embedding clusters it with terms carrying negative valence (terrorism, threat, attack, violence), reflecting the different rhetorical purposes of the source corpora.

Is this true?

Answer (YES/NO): NO